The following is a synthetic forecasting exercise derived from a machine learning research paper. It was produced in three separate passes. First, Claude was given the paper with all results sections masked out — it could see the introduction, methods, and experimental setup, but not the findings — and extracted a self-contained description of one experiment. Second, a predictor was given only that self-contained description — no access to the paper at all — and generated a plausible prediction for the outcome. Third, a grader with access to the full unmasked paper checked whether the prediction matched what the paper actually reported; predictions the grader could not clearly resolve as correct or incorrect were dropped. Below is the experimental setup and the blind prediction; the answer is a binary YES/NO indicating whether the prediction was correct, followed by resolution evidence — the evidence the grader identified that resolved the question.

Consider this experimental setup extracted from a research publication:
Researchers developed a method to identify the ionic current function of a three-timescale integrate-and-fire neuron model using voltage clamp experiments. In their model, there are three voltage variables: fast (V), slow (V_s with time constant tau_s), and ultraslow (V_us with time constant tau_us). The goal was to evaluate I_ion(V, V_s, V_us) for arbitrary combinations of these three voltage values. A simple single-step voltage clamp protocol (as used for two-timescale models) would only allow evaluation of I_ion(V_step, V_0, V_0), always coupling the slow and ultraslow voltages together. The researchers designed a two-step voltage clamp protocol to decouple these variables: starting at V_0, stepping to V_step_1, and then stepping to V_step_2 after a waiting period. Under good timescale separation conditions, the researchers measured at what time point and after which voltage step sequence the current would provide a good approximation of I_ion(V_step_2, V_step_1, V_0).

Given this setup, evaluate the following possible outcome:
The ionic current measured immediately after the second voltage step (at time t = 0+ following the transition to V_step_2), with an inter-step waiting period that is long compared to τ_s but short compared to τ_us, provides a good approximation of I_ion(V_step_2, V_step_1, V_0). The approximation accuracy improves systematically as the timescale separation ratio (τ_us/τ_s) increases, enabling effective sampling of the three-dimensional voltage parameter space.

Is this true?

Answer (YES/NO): NO